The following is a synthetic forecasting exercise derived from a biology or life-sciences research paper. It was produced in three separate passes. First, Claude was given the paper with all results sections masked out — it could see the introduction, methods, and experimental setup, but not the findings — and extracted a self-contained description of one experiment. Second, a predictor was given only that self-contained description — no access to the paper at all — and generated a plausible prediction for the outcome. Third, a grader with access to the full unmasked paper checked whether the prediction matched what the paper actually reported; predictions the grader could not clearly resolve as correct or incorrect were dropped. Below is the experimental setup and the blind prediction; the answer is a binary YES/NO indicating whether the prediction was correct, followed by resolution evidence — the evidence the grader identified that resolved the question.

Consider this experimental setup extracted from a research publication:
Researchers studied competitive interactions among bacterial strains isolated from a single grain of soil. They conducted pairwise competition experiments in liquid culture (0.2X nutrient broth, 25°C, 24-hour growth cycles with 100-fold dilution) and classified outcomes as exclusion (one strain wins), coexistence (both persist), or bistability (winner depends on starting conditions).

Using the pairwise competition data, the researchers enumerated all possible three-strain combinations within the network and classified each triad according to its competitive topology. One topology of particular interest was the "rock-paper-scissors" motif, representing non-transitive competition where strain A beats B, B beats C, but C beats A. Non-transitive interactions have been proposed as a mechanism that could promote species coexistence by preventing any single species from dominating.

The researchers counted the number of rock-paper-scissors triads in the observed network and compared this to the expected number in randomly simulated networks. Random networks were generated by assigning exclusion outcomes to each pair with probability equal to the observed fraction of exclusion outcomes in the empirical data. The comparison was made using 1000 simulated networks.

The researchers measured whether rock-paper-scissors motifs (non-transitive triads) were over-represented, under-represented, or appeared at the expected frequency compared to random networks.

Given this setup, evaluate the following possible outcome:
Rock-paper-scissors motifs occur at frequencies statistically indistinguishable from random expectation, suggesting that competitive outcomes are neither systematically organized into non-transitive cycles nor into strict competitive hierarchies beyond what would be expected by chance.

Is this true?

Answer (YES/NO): NO